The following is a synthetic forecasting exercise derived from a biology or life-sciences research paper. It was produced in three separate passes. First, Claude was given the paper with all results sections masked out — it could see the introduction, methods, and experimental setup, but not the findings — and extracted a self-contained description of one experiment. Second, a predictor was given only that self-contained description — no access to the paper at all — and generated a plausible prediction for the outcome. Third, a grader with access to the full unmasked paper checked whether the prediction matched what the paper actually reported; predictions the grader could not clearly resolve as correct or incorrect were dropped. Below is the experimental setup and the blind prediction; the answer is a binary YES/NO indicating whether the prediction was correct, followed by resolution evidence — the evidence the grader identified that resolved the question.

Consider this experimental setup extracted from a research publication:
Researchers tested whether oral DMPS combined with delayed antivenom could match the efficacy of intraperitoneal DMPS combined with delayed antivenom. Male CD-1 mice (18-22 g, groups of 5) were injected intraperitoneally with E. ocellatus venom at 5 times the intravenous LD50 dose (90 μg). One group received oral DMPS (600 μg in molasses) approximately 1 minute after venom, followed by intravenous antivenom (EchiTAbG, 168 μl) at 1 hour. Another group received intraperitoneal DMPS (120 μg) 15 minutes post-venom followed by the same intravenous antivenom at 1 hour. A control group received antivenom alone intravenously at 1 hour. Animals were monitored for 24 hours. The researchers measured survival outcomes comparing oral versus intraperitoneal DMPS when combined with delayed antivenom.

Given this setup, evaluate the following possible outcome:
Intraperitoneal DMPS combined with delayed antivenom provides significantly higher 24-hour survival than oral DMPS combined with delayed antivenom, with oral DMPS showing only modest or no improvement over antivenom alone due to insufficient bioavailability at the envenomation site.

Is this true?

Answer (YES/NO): NO